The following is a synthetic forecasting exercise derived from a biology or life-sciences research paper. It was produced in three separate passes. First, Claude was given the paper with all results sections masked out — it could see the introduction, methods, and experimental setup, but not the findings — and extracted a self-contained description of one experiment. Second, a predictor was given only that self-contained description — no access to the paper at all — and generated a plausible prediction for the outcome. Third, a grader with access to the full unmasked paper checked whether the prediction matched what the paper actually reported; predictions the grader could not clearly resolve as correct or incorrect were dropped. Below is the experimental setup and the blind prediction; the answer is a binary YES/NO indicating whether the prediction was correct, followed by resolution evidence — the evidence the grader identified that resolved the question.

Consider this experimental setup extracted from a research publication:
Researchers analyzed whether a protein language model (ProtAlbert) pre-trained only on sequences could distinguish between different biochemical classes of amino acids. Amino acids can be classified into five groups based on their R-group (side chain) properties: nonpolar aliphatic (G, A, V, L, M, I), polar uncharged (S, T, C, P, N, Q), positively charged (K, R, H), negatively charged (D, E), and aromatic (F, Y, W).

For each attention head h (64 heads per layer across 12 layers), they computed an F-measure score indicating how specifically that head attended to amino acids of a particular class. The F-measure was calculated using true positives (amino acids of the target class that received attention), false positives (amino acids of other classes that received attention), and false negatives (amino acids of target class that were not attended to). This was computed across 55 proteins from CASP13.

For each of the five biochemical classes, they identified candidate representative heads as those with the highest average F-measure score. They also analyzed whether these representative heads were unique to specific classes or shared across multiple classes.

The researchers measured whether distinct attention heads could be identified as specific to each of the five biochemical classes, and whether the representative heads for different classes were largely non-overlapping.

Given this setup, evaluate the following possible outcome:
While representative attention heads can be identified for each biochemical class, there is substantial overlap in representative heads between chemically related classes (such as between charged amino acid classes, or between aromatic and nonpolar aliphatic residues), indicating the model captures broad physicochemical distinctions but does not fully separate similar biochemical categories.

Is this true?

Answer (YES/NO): NO